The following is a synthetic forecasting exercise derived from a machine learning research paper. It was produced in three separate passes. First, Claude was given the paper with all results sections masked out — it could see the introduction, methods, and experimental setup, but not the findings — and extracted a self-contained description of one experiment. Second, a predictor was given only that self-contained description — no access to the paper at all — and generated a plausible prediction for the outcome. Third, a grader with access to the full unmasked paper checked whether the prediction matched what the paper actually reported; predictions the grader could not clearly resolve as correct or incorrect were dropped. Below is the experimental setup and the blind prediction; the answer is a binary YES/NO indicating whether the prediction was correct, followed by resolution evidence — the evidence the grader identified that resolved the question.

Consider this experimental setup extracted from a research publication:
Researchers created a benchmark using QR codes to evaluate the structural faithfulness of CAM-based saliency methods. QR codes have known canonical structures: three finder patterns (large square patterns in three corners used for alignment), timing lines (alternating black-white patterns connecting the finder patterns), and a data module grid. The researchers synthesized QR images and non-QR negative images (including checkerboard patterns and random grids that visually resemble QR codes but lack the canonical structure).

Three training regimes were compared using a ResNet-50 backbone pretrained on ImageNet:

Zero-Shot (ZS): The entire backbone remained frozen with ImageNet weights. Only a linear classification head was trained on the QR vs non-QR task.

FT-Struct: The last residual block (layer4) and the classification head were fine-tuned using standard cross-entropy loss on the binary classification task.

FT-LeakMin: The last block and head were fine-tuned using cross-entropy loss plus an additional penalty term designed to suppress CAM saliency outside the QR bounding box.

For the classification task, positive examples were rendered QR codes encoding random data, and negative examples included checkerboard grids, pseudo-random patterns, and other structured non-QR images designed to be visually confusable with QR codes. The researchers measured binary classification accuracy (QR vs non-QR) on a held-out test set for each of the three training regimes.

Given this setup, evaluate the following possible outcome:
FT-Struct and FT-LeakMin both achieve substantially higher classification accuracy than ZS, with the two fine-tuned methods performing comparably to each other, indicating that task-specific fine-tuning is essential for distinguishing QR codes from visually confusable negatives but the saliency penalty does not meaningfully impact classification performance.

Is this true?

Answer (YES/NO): NO